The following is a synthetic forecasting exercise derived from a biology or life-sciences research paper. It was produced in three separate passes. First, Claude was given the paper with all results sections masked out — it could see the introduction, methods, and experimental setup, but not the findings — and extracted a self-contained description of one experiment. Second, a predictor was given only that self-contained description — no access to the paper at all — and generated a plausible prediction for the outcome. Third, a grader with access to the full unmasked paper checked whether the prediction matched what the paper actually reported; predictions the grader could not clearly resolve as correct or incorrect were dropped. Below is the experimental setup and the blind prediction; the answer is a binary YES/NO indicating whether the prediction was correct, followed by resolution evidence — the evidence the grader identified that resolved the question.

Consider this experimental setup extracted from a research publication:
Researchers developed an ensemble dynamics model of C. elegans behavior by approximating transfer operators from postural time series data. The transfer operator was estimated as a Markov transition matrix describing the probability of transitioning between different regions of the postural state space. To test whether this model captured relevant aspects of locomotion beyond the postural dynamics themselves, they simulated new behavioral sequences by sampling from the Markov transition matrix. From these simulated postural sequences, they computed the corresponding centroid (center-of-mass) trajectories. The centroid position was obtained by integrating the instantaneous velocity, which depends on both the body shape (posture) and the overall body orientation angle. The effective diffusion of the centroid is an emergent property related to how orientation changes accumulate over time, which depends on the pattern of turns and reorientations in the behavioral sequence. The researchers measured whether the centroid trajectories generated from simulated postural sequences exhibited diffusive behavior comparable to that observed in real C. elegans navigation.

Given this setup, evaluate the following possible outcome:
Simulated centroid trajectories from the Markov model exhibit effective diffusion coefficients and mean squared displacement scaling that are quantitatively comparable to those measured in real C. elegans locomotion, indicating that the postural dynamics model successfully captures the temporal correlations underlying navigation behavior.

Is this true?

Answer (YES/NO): YES